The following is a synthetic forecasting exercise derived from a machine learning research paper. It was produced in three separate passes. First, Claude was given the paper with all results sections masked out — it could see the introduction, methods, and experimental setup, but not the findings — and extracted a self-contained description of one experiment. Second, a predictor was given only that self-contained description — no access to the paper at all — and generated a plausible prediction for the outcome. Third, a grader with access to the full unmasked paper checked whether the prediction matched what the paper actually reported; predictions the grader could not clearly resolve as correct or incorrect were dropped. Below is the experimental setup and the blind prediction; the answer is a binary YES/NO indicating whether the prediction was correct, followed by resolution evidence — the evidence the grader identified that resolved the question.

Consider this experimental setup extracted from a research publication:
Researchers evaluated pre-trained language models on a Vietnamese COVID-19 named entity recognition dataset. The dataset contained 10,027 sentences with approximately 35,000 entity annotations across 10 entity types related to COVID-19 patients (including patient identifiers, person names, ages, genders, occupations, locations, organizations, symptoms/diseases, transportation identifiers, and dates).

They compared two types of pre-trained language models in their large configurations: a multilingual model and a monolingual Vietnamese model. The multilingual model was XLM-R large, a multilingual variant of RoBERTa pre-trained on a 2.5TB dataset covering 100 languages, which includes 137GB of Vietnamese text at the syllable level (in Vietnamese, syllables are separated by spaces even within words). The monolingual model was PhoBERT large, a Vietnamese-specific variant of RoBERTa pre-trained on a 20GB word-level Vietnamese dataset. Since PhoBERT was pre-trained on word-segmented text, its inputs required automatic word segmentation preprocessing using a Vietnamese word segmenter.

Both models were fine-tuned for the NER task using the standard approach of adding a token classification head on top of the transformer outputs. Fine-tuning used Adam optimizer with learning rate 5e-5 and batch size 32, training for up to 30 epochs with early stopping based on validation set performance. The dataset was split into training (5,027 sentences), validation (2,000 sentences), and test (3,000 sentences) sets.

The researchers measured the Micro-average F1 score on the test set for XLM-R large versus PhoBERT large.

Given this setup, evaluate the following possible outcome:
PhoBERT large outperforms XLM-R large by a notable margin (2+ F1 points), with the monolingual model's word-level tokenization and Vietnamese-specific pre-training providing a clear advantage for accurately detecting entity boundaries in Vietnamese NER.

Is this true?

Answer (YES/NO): NO